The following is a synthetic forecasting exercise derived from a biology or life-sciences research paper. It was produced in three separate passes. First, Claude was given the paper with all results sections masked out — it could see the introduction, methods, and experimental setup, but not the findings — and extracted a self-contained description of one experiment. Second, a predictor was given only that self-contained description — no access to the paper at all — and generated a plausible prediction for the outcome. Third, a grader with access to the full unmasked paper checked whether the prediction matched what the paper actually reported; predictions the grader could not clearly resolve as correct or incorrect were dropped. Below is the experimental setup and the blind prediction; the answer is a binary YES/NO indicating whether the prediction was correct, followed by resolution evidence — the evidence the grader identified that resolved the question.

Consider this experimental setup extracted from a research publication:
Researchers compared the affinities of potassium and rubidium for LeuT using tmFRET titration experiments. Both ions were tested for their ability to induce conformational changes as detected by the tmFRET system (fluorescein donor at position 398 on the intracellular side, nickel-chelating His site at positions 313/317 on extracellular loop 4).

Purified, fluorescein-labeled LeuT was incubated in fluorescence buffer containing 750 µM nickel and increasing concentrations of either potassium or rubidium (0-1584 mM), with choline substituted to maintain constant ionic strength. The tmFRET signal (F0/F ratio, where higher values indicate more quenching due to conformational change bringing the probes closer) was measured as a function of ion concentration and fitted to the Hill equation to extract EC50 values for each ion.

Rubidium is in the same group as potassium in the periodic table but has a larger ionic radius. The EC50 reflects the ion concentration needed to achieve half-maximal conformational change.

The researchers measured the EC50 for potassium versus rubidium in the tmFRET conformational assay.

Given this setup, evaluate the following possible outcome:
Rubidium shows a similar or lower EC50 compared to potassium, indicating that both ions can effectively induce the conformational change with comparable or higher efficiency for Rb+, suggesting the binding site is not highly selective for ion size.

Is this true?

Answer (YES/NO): NO